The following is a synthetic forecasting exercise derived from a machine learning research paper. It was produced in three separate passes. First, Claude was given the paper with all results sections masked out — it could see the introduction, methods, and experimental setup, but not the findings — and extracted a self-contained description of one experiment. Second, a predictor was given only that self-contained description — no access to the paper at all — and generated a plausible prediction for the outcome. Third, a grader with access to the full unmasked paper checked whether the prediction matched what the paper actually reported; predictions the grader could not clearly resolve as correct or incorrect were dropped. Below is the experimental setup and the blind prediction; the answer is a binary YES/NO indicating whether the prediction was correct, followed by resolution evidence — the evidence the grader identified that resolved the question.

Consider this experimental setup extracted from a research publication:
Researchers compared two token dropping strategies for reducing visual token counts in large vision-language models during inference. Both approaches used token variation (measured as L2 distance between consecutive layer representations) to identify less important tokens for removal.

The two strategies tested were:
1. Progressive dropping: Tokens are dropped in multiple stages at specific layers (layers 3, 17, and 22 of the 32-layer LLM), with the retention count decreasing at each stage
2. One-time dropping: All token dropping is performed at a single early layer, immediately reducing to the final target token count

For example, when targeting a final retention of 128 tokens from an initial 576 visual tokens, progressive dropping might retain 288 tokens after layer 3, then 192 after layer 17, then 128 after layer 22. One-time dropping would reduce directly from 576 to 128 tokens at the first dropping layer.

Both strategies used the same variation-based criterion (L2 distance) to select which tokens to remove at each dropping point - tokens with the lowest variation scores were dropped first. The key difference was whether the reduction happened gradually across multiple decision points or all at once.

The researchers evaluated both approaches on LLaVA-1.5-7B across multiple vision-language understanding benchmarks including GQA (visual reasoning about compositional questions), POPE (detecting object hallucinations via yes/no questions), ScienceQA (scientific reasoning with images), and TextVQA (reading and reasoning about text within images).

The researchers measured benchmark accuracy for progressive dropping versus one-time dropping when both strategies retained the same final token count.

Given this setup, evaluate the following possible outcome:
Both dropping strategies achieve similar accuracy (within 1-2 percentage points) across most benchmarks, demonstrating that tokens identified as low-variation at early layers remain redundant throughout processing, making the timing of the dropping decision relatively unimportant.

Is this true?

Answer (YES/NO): NO